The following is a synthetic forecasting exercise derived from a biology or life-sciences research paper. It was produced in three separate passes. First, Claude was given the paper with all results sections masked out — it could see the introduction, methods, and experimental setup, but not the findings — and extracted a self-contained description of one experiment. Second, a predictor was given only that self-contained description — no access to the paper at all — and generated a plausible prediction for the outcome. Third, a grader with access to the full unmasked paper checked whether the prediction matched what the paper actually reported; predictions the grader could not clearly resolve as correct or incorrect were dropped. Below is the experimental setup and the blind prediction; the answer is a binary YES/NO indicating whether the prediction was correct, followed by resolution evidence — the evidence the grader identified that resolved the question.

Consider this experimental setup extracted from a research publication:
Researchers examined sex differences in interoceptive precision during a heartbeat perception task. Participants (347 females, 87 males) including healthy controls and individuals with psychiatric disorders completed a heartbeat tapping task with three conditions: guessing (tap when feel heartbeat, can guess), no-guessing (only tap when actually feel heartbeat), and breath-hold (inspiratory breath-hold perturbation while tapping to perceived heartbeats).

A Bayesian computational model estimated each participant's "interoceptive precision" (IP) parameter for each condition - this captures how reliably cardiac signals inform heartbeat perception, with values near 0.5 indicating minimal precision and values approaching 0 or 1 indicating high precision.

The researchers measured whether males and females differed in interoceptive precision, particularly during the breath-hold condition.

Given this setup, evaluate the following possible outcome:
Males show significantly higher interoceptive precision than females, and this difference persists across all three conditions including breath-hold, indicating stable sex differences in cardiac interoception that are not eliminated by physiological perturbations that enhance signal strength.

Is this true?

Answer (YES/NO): NO